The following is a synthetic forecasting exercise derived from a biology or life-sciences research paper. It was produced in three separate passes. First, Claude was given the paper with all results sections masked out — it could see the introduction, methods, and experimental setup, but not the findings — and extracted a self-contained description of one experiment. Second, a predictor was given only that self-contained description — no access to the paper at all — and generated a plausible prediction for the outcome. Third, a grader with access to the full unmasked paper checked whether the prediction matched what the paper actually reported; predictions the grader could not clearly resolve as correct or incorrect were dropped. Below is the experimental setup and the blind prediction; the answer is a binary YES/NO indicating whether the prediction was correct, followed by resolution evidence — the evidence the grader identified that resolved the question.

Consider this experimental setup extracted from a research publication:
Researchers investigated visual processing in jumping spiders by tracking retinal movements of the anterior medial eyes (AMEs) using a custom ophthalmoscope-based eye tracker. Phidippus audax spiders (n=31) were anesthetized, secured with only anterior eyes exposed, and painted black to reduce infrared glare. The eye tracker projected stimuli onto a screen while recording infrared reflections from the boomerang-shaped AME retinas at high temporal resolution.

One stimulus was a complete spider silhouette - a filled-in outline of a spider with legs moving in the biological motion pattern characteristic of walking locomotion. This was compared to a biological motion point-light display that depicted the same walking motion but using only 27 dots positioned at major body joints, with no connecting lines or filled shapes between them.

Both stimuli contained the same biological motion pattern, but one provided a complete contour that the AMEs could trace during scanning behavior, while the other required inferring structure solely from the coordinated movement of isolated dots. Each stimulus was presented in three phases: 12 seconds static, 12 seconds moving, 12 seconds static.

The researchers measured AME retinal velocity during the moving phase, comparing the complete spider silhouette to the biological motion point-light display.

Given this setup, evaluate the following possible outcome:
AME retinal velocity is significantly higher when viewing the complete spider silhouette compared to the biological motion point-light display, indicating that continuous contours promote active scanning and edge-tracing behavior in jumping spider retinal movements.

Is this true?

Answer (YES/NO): YES